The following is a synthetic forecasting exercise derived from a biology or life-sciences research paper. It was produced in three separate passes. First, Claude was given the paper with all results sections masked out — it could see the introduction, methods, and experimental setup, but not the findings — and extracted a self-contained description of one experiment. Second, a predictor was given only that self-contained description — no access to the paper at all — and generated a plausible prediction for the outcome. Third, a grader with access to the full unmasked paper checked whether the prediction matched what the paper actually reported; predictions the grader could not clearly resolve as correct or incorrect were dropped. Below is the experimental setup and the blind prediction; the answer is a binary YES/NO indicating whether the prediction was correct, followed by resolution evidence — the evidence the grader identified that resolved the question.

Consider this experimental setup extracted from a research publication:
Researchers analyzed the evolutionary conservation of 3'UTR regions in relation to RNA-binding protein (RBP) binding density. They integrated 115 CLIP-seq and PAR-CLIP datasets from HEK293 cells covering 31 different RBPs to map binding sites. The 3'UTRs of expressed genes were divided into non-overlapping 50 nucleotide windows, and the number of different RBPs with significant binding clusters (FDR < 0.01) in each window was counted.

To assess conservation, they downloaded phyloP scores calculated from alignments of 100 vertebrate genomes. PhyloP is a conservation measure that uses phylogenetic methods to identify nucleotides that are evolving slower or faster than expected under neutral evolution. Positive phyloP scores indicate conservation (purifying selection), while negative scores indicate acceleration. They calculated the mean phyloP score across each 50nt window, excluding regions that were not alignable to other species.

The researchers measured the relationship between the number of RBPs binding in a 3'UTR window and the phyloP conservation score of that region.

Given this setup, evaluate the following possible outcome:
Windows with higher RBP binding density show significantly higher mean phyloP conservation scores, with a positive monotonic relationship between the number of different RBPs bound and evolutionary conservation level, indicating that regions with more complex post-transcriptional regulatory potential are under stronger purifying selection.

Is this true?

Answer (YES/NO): YES